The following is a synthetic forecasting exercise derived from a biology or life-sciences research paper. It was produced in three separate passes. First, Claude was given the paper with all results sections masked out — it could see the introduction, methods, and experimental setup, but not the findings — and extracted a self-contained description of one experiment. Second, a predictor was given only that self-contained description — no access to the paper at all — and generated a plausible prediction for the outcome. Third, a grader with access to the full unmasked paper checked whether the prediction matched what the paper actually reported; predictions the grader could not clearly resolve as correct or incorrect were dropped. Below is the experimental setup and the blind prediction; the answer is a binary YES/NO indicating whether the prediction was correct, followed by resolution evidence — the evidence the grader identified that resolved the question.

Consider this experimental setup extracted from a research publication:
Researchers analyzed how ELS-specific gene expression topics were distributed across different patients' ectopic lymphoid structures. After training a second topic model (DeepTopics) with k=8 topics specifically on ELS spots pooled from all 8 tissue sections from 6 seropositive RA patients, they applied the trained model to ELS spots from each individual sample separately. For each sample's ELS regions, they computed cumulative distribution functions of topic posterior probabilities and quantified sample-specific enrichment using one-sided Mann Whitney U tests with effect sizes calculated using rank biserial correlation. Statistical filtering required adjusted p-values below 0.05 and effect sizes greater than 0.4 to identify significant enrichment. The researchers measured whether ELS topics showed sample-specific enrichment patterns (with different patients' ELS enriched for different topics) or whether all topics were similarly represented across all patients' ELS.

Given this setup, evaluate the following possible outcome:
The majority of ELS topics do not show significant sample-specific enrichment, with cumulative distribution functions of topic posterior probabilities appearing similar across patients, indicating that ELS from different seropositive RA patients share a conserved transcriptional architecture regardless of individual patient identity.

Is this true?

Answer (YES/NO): NO